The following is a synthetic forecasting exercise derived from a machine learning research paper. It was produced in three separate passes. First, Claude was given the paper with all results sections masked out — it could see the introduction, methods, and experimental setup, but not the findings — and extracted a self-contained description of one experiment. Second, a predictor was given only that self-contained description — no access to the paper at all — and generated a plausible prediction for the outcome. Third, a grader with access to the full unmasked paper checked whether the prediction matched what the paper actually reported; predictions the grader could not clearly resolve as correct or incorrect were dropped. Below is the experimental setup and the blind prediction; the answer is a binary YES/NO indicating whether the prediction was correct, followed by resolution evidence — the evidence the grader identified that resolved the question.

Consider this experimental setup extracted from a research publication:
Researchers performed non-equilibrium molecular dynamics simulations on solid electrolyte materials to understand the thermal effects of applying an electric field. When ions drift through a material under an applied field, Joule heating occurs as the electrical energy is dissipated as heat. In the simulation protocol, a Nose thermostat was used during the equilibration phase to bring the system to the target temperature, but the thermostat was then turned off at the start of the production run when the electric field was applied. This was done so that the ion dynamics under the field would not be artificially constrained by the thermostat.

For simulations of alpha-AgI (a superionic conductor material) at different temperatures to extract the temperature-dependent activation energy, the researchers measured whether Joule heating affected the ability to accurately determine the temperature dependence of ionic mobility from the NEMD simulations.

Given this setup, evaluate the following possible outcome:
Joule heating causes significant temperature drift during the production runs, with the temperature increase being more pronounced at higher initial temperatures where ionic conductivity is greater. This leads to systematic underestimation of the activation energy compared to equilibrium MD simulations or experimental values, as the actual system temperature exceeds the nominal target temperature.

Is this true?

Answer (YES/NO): NO